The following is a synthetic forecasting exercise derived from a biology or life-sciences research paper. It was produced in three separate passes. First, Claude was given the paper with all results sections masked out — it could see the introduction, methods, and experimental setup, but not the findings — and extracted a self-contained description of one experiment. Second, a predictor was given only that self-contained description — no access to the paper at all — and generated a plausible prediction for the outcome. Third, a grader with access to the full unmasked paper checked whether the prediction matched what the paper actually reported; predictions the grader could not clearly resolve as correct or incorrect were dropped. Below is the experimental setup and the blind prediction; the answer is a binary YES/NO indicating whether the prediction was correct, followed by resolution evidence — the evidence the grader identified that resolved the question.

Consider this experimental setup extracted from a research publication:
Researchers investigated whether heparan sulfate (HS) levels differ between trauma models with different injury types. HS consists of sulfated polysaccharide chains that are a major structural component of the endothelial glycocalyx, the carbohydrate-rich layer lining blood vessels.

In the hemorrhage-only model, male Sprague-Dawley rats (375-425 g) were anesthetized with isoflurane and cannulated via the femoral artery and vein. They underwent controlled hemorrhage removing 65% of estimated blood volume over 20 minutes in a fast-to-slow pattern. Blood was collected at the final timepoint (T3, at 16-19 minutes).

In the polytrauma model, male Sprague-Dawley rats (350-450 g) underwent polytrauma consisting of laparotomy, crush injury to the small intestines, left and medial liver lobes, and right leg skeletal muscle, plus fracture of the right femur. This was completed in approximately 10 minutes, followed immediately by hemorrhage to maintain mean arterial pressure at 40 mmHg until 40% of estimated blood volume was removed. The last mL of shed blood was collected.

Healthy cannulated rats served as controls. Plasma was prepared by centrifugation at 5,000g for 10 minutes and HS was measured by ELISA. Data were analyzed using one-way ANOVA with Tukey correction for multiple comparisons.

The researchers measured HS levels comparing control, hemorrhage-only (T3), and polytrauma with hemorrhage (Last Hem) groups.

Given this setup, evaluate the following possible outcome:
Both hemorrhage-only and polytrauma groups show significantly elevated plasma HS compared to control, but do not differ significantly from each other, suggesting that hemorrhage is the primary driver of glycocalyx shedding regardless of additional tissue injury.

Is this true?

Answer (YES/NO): YES